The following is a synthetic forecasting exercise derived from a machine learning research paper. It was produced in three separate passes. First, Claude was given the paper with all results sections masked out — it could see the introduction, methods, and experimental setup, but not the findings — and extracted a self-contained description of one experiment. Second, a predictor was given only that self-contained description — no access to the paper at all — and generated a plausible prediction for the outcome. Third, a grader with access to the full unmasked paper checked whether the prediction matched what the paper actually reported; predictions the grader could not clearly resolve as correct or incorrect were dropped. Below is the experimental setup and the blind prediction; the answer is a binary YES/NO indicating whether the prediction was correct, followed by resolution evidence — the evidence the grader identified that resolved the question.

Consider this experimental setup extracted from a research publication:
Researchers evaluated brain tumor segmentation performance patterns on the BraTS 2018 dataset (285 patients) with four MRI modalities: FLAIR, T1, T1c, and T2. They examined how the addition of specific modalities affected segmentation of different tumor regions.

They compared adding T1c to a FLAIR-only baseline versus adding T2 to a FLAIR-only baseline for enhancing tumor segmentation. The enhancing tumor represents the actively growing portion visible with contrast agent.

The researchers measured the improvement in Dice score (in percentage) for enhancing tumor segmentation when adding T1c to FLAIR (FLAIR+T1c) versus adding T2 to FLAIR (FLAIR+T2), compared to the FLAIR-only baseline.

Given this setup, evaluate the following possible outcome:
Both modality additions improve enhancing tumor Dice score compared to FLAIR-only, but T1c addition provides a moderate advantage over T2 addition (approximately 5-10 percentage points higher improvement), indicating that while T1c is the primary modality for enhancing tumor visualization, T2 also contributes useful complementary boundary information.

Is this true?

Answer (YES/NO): NO